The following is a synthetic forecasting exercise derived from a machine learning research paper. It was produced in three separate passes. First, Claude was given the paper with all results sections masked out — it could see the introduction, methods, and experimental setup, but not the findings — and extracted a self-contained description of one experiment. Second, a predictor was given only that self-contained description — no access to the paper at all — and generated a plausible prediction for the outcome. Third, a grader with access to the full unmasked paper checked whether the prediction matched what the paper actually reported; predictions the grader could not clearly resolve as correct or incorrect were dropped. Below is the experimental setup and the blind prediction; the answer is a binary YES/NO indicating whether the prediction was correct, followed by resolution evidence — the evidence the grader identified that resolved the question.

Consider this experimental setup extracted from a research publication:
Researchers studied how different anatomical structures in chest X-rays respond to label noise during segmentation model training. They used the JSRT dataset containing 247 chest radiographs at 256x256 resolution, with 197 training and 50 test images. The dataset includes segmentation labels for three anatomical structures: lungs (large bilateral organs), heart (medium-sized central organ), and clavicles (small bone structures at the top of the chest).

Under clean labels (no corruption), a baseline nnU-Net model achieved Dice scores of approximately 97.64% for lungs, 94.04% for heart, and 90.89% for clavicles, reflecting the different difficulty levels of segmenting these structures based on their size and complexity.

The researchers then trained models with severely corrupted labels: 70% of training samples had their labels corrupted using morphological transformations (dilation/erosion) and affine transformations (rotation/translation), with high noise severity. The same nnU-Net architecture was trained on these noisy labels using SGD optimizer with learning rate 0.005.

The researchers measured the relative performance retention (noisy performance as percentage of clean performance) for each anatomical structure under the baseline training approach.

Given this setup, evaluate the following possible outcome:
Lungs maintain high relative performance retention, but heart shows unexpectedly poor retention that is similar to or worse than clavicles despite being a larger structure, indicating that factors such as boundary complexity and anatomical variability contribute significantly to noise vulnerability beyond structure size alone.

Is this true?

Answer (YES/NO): NO